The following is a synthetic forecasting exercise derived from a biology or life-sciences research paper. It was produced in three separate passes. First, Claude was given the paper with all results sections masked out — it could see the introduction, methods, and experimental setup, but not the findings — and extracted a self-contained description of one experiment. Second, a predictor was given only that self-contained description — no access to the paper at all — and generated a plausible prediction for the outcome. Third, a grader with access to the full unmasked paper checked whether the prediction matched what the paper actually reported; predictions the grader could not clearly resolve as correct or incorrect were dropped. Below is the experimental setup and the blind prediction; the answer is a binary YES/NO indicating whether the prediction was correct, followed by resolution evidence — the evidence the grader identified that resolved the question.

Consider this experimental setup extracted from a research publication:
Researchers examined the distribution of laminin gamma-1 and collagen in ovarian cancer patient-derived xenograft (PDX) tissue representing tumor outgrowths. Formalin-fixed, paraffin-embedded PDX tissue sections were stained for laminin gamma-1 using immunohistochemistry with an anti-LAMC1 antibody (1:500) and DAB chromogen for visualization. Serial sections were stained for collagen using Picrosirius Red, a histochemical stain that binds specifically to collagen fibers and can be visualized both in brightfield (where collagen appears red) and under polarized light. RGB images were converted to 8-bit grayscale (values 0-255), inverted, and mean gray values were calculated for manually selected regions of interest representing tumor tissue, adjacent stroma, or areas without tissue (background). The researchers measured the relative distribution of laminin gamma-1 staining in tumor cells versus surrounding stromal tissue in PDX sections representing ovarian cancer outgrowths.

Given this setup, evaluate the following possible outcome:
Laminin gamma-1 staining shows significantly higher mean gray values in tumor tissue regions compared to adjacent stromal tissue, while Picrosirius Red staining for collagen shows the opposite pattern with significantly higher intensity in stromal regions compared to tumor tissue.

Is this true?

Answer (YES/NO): YES